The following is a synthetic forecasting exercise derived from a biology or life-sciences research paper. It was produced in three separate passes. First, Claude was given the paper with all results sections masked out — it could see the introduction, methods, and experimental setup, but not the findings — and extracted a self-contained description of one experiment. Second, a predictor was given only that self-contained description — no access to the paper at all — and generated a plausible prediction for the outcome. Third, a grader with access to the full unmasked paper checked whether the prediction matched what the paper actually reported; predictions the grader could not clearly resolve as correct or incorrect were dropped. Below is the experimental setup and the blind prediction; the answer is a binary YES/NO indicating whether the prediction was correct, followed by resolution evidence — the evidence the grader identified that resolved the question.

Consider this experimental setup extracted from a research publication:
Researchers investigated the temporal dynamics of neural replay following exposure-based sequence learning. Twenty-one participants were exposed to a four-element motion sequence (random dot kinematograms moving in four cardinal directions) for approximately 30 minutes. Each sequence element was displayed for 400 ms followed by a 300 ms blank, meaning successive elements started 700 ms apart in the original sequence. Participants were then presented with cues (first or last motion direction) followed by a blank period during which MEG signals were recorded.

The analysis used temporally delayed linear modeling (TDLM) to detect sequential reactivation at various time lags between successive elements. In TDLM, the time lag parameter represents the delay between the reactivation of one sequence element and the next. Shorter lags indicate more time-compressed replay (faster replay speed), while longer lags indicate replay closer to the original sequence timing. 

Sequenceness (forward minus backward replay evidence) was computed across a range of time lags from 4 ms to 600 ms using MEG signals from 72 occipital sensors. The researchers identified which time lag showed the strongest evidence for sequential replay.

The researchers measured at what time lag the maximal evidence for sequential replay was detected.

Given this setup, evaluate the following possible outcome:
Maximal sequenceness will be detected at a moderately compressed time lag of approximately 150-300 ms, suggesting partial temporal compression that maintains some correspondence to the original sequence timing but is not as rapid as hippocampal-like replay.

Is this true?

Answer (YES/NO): NO